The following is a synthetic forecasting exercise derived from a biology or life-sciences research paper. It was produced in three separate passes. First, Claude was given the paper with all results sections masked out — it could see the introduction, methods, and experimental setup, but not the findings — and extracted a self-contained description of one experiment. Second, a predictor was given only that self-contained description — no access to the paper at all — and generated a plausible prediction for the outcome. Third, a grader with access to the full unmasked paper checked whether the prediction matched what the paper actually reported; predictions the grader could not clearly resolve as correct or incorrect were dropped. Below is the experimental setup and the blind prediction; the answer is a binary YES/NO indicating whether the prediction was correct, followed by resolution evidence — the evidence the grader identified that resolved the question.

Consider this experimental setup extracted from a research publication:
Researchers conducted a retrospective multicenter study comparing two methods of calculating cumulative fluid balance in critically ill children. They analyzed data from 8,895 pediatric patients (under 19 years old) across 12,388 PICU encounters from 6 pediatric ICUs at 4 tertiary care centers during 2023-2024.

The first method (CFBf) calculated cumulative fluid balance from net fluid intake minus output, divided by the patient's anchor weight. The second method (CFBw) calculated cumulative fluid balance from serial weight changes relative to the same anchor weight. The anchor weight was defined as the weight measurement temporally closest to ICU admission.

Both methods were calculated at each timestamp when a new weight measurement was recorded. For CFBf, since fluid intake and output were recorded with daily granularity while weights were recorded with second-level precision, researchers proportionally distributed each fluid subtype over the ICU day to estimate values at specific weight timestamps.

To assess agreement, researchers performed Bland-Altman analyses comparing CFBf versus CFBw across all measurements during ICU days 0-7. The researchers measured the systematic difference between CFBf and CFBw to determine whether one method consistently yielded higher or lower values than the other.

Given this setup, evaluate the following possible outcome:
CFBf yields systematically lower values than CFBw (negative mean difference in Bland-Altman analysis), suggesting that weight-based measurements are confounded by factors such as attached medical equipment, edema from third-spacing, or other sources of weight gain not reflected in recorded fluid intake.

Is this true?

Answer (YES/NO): NO